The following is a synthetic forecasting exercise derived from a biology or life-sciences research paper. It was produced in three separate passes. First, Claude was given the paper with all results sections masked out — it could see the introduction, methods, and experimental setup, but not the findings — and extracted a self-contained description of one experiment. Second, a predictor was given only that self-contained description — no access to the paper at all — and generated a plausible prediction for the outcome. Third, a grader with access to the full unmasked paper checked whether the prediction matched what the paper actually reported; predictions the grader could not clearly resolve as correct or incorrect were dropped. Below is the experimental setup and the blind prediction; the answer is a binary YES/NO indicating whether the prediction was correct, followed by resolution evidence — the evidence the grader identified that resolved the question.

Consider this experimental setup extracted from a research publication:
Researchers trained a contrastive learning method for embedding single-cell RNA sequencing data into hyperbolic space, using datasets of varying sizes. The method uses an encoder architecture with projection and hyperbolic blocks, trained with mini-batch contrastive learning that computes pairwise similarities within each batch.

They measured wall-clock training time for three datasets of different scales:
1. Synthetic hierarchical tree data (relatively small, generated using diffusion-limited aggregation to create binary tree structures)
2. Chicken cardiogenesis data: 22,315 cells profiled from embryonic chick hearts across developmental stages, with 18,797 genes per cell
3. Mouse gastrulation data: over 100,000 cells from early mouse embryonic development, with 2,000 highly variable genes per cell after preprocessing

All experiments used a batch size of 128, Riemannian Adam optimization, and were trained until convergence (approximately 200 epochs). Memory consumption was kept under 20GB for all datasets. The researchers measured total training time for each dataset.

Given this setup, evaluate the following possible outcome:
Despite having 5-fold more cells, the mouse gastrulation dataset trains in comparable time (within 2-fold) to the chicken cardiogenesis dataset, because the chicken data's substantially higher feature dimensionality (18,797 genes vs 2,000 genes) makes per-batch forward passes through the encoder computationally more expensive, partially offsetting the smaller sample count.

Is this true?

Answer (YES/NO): NO